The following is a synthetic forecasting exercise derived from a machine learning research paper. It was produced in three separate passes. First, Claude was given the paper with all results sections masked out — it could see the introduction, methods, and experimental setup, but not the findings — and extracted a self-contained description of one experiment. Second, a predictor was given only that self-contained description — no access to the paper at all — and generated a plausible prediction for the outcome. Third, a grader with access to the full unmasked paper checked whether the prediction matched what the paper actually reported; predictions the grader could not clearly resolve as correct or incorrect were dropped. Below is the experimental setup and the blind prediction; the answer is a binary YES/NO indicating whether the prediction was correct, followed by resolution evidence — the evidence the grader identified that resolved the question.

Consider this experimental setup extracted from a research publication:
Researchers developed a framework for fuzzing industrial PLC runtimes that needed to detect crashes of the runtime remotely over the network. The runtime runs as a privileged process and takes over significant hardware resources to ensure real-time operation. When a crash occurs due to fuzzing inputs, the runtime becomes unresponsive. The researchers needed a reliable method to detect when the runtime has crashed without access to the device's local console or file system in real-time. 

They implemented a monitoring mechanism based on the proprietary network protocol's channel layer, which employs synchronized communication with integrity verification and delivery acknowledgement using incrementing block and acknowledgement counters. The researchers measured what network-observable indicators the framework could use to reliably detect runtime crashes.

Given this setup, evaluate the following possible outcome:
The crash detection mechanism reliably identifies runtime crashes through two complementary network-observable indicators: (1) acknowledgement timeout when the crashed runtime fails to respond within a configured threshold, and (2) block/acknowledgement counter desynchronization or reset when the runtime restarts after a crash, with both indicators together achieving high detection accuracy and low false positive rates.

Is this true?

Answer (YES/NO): NO